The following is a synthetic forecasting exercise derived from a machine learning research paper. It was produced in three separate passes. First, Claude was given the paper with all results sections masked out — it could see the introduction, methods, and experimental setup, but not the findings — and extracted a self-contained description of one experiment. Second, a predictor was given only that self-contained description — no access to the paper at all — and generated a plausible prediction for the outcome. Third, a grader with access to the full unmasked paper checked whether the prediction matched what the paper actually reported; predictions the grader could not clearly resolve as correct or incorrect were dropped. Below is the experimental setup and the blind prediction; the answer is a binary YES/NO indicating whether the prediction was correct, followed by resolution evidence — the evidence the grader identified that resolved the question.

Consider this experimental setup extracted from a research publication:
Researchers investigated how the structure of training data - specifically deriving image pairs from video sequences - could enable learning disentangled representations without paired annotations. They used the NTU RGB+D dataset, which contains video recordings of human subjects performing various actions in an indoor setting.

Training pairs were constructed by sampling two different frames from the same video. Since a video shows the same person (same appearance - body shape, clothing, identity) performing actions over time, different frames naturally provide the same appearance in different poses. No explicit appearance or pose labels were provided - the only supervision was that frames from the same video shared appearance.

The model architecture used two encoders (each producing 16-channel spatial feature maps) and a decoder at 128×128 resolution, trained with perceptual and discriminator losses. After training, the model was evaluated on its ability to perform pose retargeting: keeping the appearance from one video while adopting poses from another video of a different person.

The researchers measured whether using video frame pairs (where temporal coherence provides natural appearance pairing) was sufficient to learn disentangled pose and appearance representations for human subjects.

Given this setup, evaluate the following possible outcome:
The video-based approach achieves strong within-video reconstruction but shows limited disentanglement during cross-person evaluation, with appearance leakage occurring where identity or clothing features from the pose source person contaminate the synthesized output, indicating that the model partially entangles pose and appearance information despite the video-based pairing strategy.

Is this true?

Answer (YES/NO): NO